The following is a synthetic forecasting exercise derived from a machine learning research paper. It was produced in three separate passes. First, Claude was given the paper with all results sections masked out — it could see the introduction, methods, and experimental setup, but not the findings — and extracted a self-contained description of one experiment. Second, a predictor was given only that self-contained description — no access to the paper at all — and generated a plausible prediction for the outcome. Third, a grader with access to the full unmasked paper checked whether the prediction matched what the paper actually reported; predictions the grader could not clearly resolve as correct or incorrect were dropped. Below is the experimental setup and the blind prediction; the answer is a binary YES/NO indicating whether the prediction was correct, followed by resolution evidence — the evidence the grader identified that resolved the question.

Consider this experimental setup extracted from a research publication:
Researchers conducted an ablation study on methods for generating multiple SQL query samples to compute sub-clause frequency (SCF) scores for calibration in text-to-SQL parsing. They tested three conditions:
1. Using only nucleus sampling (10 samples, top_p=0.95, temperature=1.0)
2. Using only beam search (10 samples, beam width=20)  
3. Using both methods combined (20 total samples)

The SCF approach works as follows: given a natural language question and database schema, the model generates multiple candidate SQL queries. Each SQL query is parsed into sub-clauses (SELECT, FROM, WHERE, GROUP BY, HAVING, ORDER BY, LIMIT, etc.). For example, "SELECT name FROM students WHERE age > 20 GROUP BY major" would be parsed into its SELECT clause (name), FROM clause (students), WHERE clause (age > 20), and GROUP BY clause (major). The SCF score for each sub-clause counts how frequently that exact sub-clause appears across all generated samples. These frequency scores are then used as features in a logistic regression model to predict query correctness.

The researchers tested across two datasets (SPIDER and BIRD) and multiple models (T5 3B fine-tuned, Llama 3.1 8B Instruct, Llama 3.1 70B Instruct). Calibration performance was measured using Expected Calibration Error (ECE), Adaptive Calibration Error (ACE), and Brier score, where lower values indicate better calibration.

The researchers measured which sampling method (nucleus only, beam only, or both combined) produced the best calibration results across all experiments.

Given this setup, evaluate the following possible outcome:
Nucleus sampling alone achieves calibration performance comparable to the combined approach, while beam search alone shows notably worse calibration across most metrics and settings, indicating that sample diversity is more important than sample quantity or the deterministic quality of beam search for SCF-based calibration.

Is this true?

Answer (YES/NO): NO